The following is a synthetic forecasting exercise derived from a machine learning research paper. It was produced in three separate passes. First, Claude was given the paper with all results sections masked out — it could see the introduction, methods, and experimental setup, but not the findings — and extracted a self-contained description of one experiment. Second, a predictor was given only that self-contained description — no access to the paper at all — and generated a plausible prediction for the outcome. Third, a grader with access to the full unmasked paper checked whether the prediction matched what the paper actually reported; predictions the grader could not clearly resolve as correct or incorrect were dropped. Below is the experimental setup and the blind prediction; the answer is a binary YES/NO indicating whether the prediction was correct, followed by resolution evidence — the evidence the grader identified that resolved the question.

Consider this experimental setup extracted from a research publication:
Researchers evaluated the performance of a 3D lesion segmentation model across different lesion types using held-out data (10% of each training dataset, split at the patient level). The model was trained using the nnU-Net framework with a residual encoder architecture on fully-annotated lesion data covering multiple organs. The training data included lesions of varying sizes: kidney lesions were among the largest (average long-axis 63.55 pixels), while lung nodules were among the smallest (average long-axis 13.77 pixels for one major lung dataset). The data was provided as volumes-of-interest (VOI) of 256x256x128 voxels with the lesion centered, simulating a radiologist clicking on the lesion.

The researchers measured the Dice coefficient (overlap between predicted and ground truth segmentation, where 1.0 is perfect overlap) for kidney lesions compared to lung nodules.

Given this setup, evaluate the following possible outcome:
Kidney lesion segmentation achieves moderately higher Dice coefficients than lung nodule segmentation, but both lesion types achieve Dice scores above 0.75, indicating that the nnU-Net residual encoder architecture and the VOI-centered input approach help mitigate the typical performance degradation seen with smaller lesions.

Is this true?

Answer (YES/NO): NO